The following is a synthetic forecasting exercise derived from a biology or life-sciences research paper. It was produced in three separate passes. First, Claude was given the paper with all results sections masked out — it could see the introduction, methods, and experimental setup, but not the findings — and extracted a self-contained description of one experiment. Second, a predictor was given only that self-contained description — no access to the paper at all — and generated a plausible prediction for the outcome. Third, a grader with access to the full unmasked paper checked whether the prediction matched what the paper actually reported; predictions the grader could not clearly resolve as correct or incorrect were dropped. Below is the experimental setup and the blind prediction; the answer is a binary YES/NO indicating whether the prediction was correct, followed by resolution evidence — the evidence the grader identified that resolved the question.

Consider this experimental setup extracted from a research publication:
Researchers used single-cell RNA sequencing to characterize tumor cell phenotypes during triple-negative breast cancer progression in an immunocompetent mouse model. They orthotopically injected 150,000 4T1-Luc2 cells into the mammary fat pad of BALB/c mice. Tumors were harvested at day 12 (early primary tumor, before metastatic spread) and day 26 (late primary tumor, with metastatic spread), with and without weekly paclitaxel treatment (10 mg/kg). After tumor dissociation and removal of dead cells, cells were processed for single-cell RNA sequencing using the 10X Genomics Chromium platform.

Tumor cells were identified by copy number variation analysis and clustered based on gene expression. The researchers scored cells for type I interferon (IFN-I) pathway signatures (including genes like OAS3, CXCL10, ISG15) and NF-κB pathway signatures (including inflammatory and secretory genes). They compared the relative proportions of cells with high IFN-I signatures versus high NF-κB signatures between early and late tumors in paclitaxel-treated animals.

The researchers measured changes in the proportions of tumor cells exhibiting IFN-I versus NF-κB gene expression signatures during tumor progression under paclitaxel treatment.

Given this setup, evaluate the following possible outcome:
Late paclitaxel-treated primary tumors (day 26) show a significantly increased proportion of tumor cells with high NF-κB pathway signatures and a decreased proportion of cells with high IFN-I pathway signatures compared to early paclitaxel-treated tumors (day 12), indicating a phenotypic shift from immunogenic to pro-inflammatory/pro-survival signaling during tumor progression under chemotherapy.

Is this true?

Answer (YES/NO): YES